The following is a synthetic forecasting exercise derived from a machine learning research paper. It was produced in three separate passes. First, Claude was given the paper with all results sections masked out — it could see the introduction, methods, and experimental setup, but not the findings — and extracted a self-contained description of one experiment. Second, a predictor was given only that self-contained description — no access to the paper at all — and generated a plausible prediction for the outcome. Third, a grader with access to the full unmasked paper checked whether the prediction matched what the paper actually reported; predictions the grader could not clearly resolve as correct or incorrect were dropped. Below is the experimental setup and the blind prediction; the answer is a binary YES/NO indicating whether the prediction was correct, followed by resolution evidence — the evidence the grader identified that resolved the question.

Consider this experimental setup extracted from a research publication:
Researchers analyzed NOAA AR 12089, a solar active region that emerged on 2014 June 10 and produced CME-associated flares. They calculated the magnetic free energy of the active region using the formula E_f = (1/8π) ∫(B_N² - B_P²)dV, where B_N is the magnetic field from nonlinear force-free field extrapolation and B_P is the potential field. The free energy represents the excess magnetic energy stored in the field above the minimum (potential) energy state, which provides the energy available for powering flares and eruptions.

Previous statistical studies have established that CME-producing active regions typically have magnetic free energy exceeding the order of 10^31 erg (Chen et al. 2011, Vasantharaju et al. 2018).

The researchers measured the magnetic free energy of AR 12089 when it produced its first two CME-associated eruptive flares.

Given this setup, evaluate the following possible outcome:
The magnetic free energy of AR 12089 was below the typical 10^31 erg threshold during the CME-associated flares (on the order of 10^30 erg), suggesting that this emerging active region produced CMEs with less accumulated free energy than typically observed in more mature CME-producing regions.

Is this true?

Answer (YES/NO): YES